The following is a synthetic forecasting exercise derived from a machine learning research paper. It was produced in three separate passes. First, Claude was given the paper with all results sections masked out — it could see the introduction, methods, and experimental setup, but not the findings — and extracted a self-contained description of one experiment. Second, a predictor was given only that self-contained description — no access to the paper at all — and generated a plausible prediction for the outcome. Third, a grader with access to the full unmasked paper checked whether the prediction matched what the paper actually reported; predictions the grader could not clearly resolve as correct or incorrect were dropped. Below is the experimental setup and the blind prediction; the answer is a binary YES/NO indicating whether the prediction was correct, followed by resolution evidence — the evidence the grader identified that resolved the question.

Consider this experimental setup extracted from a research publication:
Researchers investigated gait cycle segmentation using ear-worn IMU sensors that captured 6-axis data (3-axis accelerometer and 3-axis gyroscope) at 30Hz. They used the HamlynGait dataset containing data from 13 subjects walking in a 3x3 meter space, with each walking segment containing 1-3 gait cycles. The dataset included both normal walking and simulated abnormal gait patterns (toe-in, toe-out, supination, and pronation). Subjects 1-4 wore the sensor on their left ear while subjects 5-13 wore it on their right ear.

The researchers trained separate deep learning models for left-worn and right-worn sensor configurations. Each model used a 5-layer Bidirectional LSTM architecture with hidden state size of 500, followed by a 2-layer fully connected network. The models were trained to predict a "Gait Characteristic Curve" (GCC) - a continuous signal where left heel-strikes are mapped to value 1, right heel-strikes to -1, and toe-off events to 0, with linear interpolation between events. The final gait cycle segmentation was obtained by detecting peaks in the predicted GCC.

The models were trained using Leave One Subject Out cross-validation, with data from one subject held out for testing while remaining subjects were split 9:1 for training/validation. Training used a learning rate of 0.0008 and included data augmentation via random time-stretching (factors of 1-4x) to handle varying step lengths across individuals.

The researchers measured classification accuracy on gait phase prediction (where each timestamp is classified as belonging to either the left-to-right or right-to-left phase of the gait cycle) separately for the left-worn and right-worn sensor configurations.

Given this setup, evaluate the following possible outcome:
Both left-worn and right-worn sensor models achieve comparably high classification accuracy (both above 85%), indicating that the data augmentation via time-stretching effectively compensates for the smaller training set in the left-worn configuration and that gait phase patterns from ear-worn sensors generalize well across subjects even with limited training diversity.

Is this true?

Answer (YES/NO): NO